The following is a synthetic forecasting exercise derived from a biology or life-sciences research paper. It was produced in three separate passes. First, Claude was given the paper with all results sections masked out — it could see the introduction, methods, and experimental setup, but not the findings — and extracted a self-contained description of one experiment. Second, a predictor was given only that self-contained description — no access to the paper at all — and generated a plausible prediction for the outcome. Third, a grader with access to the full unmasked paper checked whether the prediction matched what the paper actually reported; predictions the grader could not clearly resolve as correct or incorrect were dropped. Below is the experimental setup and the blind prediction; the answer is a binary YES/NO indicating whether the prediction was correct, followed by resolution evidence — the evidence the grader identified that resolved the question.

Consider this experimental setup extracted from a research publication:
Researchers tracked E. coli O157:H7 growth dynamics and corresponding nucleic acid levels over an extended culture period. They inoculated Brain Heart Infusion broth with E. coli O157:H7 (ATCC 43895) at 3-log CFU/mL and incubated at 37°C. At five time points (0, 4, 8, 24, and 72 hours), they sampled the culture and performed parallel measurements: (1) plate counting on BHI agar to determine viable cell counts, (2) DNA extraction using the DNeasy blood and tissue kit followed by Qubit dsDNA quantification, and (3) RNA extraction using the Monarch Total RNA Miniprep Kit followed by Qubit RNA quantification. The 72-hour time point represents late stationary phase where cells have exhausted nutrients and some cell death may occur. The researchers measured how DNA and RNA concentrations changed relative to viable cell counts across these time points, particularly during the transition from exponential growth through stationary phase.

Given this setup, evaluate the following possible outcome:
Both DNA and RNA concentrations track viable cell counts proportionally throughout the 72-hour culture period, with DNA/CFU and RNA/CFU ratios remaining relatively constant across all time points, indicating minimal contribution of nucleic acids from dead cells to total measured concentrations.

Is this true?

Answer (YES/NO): NO